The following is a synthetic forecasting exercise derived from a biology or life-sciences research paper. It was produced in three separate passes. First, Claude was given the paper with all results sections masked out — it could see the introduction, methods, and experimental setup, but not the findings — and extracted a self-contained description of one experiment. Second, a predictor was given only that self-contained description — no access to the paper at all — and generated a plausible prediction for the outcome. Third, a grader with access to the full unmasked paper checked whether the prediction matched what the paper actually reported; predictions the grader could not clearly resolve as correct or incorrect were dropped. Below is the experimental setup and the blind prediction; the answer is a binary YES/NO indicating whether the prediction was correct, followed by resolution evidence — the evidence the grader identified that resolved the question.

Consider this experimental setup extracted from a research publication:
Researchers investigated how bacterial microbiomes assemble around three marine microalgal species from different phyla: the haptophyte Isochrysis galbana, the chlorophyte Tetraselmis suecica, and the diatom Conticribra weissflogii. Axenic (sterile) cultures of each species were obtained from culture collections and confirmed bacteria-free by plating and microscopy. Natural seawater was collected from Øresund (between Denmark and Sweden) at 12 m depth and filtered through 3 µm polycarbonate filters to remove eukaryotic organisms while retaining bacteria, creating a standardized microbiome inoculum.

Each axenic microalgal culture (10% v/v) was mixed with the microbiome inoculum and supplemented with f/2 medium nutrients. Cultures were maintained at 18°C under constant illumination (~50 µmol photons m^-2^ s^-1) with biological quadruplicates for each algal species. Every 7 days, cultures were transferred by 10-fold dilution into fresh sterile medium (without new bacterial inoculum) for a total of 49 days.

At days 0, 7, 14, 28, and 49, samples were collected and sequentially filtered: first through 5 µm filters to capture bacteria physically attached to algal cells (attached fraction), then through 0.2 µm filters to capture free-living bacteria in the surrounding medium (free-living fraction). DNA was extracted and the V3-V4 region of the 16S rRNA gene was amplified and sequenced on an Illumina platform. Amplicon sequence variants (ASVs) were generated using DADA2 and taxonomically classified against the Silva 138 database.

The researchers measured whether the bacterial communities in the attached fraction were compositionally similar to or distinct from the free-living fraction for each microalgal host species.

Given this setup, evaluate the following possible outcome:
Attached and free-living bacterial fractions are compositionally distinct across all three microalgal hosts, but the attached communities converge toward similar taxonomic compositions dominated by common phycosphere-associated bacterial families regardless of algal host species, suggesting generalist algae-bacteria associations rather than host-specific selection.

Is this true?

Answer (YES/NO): NO